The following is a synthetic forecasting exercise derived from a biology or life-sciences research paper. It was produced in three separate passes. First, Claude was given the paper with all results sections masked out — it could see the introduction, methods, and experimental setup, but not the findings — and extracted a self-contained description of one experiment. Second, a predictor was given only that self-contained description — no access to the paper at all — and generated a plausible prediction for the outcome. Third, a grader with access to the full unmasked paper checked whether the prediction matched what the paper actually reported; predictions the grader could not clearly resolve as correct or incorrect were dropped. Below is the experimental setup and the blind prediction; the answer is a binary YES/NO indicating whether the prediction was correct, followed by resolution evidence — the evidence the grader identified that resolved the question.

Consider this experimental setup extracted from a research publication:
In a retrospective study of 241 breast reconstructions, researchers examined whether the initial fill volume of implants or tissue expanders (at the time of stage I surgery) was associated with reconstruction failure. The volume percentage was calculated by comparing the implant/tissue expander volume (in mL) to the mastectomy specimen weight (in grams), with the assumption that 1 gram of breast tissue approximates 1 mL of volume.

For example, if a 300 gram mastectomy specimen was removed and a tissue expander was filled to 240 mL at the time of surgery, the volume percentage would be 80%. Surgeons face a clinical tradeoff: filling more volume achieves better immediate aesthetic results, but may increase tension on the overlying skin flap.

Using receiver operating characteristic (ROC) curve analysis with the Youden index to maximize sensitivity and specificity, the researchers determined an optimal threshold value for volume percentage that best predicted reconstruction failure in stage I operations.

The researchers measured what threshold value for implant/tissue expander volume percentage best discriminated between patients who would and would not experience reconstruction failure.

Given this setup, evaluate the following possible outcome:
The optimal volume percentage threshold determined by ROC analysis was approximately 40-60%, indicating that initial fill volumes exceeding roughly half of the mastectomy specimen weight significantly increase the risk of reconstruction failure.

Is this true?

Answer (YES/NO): NO